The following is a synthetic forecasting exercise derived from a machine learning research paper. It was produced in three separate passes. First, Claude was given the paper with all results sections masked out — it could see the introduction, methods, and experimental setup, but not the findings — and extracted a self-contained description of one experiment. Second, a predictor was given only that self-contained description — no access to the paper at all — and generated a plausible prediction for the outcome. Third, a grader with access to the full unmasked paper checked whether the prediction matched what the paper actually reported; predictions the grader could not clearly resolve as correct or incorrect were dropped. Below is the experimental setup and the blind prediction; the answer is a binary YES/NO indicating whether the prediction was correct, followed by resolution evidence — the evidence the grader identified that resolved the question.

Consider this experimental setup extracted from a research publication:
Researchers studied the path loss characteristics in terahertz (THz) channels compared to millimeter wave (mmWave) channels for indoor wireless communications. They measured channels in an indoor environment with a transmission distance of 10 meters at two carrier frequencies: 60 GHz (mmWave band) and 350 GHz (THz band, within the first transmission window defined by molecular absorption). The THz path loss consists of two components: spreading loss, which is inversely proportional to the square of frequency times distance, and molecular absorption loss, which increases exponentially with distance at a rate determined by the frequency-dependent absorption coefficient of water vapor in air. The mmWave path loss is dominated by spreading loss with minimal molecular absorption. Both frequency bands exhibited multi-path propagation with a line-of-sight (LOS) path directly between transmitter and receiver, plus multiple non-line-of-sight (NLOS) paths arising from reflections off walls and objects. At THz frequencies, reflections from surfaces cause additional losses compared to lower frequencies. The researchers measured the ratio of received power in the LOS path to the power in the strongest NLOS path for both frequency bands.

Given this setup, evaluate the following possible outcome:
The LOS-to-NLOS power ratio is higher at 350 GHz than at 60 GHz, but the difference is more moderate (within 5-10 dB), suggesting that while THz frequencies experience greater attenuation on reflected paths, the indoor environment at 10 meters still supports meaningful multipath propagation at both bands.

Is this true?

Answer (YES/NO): NO